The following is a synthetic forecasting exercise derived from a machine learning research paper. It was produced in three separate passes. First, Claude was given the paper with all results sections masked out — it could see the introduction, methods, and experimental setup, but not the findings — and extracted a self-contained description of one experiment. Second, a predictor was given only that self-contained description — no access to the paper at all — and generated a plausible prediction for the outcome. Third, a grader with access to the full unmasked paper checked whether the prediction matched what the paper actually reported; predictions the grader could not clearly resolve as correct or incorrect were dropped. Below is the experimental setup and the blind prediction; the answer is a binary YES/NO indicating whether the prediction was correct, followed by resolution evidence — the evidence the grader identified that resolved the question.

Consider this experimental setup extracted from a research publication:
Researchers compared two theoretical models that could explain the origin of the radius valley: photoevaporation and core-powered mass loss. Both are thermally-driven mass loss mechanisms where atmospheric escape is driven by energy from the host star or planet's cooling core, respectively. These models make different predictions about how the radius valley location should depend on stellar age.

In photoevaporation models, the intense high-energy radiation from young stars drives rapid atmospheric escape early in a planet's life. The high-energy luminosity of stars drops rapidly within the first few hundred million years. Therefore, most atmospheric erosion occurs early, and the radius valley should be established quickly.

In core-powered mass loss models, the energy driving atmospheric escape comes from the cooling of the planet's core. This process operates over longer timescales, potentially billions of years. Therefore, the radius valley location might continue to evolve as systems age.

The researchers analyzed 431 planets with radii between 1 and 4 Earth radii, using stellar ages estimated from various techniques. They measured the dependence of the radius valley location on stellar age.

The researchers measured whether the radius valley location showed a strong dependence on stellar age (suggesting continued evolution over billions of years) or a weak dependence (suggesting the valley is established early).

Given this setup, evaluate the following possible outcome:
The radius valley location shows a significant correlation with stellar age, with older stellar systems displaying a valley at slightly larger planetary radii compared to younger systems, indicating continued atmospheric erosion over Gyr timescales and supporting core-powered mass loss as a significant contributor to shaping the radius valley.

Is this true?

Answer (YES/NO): NO